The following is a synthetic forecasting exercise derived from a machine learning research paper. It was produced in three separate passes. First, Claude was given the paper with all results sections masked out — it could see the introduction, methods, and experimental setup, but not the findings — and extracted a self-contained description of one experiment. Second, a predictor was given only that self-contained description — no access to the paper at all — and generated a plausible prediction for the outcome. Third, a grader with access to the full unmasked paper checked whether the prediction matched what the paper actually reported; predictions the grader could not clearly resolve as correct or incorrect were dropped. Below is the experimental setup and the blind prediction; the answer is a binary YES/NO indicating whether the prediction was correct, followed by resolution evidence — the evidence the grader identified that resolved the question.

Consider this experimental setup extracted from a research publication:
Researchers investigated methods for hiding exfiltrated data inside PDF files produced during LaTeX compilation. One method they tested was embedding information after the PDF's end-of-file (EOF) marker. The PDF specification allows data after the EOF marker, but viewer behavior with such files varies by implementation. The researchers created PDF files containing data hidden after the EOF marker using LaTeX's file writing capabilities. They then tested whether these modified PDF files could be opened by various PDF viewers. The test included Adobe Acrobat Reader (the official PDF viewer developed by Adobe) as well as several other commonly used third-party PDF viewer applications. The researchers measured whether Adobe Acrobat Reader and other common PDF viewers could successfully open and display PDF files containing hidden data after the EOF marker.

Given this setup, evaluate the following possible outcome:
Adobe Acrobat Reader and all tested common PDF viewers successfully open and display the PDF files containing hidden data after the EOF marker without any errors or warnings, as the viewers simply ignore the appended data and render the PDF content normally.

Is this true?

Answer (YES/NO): NO